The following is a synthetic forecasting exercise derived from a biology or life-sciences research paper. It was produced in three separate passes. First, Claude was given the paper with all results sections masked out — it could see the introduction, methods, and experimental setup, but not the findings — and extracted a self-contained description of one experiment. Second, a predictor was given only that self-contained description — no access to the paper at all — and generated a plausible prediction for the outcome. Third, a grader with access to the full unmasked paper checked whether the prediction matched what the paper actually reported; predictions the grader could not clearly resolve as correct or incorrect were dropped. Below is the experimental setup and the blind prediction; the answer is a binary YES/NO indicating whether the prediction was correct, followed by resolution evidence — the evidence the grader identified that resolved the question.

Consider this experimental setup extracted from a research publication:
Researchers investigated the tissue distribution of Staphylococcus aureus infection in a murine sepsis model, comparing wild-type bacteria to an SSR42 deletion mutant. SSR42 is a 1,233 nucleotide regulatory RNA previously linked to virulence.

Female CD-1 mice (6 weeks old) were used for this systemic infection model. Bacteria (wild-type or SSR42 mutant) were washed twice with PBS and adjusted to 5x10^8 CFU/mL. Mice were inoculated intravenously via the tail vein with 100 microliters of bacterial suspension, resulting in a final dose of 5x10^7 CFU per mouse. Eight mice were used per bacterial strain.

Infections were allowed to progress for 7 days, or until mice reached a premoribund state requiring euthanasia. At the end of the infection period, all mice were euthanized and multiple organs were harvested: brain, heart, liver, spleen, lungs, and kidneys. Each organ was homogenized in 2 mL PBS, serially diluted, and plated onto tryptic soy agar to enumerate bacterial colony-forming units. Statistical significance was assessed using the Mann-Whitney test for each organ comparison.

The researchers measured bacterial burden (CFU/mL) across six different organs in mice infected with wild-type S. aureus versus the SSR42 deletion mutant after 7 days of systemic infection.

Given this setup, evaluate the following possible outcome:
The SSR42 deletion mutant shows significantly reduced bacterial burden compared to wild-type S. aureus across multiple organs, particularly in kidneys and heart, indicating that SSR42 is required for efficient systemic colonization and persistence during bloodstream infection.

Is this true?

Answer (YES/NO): NO